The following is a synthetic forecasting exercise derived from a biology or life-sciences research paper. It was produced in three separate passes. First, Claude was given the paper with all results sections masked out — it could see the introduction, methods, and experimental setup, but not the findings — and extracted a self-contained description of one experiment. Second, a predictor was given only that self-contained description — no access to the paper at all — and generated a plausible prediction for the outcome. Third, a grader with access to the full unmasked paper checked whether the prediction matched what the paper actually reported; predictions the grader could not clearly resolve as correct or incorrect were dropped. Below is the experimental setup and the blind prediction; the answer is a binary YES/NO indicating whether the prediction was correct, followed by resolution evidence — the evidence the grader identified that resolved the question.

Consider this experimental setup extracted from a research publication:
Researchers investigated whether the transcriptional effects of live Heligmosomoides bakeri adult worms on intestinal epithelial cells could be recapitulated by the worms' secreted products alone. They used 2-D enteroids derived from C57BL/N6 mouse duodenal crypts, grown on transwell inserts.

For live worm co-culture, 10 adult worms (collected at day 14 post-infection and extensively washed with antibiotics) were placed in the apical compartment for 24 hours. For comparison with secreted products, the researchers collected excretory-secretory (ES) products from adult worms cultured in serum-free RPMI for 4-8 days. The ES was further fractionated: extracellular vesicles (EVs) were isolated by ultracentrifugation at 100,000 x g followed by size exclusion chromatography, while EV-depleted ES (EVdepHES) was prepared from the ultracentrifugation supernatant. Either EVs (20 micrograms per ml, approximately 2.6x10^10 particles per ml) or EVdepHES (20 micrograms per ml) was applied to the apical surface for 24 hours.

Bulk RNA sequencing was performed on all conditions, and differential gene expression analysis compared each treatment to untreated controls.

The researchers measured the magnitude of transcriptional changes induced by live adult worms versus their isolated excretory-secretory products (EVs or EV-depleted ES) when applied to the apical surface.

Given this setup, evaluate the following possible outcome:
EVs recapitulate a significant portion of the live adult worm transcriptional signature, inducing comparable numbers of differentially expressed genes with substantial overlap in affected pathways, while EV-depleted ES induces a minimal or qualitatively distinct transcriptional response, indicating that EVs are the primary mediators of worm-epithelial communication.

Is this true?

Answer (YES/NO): NO